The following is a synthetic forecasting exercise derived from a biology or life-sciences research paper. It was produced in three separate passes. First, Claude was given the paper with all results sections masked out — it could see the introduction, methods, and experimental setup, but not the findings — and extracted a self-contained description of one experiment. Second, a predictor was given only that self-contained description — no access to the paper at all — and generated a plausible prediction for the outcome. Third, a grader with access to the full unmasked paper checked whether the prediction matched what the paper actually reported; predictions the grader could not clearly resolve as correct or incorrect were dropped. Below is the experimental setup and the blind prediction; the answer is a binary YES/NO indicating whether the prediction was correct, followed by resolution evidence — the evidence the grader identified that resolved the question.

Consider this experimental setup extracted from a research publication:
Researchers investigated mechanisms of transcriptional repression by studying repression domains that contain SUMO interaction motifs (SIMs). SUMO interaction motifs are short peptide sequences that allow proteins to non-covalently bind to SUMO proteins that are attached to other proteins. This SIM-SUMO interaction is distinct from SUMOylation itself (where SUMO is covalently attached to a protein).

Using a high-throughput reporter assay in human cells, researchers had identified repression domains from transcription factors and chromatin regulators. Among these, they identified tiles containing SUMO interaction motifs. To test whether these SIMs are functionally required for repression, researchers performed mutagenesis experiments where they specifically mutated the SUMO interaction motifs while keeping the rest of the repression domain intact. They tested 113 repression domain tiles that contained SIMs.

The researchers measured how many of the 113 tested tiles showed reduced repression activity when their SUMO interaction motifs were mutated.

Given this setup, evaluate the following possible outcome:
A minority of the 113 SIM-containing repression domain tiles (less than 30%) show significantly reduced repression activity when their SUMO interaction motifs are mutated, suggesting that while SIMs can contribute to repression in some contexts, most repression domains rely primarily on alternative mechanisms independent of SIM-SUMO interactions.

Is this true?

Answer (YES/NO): NO